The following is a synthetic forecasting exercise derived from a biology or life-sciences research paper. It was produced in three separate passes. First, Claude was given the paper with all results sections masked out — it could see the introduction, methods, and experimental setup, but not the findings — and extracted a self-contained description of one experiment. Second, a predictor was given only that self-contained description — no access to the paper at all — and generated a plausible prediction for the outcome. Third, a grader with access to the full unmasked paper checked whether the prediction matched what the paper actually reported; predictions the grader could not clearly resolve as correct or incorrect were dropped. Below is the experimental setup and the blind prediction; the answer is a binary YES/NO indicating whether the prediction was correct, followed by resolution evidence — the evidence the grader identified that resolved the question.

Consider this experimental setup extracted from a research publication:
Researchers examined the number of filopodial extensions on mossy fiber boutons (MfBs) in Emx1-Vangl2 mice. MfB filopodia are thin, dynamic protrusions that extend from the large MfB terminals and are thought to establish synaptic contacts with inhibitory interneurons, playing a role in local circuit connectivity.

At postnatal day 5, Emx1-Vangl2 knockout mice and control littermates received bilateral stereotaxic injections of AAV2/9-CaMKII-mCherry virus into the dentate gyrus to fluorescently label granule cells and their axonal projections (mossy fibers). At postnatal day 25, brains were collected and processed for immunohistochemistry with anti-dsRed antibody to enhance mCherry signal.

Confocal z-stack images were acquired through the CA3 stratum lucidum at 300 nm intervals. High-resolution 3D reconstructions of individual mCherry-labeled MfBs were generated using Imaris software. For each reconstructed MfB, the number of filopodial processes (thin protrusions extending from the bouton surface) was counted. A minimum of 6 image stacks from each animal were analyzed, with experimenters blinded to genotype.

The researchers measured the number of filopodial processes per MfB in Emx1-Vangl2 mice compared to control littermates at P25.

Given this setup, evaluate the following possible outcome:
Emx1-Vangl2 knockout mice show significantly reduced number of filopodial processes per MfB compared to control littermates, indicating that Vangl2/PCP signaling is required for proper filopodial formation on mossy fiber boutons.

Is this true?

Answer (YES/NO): YES